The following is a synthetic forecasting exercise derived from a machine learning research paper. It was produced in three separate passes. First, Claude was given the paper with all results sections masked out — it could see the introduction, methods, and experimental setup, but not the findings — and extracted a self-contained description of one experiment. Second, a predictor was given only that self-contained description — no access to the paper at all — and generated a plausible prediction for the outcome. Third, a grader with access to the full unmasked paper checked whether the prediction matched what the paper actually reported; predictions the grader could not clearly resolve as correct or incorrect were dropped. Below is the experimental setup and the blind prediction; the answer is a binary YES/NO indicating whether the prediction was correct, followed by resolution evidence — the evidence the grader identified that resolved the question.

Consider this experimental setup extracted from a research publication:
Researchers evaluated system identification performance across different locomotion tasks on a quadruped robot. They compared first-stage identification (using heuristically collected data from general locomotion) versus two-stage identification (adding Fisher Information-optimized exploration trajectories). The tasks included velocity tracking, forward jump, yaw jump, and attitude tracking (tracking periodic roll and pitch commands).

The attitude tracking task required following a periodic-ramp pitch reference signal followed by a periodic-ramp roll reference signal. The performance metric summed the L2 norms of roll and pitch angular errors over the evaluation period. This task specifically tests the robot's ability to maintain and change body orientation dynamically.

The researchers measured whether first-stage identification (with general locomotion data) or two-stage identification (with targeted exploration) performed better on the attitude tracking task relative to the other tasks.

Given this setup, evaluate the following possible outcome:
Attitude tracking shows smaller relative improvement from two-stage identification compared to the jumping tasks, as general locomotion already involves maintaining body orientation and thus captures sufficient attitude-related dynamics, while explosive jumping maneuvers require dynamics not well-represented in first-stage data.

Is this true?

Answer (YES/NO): NO